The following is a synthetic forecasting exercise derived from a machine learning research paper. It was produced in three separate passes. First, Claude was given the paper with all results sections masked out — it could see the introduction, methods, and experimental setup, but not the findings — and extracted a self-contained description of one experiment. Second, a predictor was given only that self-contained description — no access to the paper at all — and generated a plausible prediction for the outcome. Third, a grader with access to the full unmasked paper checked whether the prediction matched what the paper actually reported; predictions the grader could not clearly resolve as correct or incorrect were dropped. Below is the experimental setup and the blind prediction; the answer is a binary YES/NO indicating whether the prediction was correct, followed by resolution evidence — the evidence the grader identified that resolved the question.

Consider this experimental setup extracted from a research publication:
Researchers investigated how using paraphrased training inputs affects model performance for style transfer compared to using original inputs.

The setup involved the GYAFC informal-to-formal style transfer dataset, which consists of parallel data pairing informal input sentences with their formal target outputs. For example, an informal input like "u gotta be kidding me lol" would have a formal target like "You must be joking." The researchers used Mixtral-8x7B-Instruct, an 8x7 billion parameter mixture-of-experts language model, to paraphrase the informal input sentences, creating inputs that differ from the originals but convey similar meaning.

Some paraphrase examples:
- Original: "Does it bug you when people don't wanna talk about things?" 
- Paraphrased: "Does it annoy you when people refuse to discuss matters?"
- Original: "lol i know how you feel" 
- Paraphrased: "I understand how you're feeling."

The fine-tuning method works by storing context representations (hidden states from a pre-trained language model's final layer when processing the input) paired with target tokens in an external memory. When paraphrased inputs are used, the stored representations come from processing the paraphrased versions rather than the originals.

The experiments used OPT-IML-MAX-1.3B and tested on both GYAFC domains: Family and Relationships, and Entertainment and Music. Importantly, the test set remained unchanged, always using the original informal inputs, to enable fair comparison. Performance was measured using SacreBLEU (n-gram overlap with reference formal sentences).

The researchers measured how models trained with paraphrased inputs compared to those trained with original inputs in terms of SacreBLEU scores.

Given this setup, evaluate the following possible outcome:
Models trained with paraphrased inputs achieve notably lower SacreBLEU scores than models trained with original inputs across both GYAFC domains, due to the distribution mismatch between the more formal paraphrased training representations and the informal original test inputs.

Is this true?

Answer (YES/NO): NO